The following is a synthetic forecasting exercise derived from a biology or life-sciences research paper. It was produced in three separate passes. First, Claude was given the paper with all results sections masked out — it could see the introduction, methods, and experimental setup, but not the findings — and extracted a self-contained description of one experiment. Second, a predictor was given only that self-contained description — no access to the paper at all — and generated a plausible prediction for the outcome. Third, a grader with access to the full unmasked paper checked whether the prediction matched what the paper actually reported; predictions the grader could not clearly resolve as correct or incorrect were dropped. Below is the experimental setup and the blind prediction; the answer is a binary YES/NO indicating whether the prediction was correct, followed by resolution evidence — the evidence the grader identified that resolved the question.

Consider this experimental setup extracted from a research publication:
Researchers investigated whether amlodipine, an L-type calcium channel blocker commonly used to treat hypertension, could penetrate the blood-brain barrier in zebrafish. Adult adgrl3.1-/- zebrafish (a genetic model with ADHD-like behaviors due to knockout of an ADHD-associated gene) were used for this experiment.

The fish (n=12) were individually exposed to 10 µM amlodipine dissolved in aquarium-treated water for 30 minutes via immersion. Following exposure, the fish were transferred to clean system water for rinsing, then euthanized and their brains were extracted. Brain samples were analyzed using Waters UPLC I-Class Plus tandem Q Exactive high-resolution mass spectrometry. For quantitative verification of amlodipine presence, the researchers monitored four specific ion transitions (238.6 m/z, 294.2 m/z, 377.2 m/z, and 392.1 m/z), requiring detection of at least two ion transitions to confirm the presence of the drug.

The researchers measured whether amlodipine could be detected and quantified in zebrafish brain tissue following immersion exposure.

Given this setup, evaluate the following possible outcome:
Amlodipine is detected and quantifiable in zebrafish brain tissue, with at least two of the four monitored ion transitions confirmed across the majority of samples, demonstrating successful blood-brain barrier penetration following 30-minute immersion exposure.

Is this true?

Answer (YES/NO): YES